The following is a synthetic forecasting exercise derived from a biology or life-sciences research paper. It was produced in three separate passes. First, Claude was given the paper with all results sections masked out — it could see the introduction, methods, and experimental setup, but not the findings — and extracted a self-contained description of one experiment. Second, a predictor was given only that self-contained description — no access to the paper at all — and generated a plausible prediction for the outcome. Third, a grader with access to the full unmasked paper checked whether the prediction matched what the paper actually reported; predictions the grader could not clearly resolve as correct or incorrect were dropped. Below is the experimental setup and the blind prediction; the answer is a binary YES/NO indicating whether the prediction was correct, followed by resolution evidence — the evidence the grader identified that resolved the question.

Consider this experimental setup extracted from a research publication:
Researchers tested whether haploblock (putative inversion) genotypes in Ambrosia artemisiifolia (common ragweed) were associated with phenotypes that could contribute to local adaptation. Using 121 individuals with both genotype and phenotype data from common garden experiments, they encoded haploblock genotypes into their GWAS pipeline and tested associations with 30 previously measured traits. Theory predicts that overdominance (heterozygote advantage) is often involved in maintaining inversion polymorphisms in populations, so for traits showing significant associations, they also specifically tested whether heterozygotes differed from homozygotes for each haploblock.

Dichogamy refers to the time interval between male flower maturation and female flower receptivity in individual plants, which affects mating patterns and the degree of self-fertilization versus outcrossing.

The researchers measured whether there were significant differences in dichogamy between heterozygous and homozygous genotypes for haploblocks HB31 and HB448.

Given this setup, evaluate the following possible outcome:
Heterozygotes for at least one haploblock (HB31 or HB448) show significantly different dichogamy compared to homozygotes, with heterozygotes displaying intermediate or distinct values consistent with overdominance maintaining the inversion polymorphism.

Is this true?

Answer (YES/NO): YES